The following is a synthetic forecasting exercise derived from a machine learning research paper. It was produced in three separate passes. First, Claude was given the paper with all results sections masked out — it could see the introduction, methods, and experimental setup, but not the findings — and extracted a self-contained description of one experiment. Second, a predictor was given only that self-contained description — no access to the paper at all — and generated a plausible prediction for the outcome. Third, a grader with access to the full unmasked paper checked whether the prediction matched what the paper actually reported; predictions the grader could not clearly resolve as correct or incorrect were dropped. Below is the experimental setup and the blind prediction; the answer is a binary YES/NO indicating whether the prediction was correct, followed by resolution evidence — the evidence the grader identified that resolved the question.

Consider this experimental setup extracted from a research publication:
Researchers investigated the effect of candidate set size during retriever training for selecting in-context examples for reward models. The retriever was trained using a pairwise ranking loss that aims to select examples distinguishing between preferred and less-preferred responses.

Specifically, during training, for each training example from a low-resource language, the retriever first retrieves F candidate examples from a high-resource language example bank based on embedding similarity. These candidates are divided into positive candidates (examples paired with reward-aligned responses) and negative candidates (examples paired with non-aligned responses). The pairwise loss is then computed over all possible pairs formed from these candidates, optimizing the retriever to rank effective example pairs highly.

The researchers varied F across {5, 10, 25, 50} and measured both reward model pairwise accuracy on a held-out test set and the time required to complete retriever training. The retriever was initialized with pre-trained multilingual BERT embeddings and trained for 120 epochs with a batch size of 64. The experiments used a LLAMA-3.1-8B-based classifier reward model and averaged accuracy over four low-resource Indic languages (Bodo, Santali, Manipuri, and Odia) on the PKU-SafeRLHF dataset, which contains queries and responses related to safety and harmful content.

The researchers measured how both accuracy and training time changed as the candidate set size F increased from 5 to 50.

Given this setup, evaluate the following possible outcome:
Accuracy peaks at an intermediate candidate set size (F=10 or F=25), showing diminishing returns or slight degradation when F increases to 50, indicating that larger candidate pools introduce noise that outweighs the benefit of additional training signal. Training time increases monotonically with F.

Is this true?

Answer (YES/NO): NO